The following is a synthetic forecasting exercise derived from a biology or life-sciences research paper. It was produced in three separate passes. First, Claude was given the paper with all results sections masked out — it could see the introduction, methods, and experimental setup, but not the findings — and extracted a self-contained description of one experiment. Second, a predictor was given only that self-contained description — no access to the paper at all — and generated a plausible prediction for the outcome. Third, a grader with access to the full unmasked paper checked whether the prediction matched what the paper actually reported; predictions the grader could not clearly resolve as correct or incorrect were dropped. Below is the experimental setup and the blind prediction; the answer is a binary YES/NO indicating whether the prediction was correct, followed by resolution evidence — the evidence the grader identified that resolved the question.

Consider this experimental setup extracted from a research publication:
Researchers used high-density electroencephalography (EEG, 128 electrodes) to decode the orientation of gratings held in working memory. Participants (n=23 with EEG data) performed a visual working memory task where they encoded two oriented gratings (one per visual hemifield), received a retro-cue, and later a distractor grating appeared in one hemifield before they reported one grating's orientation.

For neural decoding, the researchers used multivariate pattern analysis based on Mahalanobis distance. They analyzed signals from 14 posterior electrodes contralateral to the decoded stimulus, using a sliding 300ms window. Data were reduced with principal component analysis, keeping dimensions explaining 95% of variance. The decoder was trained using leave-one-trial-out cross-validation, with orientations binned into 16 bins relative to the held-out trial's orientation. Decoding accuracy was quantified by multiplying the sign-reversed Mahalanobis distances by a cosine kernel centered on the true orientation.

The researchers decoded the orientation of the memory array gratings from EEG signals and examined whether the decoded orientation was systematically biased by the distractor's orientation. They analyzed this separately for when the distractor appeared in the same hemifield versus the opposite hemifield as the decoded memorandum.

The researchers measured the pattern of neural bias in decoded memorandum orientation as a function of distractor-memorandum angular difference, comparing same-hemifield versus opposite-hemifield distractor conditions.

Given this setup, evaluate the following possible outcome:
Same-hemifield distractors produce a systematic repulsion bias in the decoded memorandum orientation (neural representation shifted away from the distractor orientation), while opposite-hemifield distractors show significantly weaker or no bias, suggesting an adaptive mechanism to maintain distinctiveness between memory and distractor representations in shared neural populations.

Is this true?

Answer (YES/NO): NO